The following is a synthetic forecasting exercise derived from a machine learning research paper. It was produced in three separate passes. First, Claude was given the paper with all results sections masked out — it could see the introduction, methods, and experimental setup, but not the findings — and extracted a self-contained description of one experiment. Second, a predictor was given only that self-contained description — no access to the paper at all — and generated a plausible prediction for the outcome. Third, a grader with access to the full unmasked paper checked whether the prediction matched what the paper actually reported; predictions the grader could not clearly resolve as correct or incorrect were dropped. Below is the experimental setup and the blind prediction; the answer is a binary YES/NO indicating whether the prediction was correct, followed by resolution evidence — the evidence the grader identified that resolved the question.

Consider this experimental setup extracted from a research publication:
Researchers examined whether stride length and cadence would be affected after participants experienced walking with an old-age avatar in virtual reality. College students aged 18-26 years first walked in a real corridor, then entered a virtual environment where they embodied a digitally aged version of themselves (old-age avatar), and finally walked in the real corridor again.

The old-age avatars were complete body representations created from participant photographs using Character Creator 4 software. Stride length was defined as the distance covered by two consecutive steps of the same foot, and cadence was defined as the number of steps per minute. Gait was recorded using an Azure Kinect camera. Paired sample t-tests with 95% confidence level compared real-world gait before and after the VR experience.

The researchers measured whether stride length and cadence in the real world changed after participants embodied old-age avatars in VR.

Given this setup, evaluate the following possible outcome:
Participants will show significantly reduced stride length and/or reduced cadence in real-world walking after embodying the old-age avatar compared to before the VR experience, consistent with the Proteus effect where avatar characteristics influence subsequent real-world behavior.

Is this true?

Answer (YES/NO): NO